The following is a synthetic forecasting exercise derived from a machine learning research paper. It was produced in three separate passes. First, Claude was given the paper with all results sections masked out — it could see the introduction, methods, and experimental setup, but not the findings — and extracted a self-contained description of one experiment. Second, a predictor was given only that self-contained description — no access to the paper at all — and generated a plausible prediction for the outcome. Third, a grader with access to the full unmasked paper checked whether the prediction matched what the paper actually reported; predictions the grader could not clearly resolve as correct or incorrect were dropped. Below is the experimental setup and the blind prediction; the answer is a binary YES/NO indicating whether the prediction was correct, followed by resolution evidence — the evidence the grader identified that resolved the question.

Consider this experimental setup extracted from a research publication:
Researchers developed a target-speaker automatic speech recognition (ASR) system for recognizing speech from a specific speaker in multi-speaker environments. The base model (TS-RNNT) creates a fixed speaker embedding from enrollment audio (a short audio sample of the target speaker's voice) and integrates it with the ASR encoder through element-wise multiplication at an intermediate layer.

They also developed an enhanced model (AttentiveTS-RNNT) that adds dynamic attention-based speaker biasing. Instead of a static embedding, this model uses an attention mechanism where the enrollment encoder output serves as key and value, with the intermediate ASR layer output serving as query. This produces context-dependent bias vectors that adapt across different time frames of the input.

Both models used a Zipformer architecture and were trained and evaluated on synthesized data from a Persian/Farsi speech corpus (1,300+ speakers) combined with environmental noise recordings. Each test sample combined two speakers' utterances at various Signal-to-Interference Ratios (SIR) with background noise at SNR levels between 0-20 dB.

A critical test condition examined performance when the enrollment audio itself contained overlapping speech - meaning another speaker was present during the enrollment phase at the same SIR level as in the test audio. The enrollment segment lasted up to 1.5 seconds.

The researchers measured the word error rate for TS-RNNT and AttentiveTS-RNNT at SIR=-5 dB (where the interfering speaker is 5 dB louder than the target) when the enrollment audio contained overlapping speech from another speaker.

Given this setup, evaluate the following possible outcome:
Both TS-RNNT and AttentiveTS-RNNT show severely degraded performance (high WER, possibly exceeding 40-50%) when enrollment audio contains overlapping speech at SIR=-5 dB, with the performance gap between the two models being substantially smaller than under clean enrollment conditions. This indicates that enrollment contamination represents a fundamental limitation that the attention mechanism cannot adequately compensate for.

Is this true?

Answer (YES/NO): YES